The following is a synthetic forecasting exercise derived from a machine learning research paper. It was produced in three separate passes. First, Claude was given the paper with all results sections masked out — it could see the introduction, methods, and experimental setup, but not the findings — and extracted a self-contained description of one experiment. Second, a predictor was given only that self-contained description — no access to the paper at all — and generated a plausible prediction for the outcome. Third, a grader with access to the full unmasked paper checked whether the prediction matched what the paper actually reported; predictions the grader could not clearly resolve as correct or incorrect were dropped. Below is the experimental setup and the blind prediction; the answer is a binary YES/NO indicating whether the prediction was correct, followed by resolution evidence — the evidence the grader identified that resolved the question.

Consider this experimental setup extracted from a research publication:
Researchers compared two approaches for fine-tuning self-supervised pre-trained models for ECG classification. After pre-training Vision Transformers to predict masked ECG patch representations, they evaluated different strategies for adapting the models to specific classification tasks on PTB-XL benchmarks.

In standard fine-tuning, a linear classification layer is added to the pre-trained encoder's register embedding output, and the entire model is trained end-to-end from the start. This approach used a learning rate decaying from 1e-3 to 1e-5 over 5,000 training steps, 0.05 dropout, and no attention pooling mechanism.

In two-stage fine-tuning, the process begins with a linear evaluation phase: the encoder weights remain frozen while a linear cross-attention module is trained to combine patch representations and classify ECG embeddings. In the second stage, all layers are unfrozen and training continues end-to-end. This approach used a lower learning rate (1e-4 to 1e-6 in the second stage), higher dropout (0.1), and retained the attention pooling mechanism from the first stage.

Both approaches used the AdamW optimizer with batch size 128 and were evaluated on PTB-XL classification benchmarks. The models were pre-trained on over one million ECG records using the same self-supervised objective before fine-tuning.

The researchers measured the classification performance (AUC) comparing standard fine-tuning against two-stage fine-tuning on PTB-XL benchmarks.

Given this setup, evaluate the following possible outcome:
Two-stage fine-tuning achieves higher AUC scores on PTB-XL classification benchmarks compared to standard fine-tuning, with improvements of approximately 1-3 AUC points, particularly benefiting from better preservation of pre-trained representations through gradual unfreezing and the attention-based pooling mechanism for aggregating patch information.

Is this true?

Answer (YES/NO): NO